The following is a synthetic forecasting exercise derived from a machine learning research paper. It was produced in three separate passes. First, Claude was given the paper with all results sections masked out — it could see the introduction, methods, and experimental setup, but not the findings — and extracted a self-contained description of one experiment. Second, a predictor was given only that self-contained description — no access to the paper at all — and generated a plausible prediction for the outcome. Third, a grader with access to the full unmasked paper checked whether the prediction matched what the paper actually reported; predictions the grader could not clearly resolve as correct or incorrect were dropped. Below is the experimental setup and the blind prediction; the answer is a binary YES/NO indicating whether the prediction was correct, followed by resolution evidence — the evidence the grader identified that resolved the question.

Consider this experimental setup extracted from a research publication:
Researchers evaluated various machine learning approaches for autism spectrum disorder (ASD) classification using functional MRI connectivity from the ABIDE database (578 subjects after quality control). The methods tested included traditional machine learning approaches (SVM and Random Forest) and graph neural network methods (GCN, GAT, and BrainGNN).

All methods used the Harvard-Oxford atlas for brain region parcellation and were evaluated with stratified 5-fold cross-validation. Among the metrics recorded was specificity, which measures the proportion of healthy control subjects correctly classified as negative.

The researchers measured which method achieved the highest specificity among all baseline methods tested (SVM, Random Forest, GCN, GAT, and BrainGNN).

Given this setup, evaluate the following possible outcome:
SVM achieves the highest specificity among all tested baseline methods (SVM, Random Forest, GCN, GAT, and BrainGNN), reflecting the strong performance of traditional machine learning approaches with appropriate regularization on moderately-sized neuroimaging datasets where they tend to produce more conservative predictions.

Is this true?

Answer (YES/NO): NO